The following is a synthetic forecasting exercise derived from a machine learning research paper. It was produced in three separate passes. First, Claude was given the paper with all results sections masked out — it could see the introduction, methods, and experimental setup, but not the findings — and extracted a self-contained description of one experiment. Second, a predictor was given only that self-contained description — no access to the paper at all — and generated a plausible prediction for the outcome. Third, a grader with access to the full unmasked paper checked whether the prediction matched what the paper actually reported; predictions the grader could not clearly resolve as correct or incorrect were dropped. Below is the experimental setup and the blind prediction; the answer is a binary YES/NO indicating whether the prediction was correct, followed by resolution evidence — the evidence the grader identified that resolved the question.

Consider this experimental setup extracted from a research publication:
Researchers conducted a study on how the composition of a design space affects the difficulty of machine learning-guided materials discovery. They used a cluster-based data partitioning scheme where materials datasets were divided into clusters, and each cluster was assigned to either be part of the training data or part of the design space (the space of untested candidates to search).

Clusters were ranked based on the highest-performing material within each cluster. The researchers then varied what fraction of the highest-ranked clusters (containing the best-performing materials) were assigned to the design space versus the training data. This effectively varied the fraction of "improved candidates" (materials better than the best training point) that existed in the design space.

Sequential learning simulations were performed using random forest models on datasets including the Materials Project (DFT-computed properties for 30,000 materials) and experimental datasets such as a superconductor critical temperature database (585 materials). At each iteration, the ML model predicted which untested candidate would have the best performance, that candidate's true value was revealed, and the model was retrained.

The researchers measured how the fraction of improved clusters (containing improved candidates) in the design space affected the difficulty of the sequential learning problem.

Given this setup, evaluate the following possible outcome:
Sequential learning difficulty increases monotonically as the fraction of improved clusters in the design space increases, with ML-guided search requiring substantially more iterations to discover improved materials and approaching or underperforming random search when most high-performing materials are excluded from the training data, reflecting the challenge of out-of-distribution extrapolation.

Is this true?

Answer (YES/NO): NO